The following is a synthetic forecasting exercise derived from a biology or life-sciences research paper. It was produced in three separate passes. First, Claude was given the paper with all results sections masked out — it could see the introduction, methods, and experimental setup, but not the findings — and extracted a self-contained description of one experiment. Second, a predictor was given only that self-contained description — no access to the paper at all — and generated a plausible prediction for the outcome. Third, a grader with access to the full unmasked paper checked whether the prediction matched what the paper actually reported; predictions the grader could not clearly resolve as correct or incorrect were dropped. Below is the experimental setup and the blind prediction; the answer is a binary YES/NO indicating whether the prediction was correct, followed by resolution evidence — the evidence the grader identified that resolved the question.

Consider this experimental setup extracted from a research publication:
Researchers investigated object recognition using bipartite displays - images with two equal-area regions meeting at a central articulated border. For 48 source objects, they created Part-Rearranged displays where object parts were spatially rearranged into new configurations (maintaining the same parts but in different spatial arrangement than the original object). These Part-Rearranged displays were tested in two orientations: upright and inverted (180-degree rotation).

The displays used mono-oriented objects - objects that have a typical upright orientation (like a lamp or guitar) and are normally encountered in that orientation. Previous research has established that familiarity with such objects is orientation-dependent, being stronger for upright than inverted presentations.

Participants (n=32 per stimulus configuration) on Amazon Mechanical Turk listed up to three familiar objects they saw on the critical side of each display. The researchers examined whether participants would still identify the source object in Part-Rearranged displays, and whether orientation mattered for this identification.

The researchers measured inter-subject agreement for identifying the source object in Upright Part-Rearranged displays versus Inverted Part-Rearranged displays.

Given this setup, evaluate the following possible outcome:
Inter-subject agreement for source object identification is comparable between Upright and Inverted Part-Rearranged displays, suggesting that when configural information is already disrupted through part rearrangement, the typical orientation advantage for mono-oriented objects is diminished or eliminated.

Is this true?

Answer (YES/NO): YES